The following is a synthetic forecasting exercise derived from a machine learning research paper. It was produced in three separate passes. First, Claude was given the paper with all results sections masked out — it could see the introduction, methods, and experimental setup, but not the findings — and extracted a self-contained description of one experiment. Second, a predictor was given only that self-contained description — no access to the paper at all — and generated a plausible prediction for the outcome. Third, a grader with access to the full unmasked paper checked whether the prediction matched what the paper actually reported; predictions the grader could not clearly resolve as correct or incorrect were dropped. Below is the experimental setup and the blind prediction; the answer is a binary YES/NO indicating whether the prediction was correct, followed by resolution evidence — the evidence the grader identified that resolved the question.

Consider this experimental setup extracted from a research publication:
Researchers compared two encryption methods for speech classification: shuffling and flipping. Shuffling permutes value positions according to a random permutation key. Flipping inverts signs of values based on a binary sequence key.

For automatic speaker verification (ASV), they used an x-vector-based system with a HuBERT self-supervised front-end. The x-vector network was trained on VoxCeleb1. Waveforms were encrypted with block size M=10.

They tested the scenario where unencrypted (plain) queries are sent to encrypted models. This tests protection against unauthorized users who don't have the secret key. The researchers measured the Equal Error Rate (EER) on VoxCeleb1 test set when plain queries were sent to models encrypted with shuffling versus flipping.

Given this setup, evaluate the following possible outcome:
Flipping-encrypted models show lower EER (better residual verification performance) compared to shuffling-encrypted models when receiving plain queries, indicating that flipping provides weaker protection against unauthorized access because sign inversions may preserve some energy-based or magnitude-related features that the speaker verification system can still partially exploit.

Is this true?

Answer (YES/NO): YES